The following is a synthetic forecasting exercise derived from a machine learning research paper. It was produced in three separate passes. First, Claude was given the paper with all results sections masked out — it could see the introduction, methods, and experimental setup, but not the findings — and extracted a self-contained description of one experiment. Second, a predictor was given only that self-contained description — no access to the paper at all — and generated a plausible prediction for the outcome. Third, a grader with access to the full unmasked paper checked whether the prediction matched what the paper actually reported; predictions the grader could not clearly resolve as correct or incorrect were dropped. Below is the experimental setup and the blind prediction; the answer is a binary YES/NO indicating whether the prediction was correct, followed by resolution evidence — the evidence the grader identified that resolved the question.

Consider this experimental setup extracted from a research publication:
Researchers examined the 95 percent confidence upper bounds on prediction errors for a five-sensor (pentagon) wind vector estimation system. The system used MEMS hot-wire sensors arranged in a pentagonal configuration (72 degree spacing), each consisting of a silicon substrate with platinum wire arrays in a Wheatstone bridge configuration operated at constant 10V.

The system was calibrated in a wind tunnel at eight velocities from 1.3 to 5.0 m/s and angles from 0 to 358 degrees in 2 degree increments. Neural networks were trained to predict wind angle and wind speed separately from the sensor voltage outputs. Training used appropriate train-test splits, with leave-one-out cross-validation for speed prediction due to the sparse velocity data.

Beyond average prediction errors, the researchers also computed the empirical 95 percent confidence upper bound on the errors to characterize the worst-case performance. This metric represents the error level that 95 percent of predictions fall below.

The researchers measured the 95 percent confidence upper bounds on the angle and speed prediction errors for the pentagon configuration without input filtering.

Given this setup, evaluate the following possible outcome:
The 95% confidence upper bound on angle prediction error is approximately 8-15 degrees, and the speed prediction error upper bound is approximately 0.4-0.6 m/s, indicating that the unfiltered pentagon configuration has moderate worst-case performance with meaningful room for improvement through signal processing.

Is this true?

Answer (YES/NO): NO